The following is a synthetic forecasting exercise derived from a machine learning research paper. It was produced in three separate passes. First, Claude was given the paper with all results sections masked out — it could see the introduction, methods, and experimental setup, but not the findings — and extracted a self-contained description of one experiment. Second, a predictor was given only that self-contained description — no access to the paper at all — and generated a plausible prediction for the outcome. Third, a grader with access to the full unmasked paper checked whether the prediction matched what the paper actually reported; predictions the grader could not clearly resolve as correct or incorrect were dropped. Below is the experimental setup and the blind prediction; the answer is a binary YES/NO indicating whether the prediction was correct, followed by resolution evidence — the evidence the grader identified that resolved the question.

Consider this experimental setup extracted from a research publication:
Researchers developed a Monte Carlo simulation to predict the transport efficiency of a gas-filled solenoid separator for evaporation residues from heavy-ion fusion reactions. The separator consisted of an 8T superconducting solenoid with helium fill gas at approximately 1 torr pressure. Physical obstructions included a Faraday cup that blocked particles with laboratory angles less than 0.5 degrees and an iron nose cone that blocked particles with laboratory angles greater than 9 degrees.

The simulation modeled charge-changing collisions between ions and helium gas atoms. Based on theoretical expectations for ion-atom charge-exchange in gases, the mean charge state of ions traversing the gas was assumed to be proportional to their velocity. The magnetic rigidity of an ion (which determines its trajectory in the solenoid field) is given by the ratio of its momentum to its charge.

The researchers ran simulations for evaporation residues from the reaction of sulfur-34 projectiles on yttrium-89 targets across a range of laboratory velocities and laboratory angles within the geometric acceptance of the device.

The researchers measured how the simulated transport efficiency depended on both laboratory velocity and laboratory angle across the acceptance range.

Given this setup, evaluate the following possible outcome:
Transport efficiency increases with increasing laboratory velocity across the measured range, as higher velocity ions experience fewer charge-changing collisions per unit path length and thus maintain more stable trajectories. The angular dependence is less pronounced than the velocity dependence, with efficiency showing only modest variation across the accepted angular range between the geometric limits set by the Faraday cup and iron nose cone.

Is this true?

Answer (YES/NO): NO